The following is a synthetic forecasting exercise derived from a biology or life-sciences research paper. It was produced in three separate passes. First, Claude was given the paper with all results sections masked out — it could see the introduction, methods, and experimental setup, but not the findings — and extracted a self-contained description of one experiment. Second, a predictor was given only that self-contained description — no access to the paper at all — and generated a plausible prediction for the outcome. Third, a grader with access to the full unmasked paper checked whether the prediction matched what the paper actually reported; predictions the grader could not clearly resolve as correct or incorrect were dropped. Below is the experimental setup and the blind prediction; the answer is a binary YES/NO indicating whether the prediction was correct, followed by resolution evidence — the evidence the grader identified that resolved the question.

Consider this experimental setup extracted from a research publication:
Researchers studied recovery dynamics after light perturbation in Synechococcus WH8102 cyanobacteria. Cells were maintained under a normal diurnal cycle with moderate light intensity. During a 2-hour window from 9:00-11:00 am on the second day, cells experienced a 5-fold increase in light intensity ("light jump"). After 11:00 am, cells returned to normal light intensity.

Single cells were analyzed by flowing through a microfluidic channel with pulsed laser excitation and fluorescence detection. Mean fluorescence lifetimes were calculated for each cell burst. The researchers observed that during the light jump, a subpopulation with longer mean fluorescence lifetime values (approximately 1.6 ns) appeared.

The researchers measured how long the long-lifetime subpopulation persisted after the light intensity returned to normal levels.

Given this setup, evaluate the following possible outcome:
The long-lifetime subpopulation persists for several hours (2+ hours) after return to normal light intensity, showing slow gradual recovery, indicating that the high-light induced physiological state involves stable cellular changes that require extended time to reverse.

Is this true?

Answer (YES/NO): YES